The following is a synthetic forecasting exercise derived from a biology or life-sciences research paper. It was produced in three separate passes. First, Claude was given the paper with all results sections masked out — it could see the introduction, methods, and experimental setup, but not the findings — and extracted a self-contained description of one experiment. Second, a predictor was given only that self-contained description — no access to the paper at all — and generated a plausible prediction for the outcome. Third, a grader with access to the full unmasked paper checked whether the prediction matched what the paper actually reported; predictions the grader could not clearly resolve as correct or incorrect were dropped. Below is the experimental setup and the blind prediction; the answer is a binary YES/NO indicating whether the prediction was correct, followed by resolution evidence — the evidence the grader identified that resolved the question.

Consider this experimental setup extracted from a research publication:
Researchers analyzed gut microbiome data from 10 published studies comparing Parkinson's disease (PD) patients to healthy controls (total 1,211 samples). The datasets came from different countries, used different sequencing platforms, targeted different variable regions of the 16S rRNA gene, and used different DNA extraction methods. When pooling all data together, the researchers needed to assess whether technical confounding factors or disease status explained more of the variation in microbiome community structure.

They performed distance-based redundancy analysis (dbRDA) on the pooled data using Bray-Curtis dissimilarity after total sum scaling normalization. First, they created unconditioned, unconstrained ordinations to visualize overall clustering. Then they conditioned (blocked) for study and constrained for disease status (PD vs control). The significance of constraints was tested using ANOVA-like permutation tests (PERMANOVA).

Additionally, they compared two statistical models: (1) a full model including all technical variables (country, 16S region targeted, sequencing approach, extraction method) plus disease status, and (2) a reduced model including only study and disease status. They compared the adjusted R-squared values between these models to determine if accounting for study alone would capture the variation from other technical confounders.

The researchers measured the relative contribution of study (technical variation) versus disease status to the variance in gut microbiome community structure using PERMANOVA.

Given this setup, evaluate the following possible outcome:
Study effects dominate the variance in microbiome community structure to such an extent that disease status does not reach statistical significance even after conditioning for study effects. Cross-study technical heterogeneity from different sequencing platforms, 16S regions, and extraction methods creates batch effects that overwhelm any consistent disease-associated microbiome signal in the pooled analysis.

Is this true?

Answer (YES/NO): NO